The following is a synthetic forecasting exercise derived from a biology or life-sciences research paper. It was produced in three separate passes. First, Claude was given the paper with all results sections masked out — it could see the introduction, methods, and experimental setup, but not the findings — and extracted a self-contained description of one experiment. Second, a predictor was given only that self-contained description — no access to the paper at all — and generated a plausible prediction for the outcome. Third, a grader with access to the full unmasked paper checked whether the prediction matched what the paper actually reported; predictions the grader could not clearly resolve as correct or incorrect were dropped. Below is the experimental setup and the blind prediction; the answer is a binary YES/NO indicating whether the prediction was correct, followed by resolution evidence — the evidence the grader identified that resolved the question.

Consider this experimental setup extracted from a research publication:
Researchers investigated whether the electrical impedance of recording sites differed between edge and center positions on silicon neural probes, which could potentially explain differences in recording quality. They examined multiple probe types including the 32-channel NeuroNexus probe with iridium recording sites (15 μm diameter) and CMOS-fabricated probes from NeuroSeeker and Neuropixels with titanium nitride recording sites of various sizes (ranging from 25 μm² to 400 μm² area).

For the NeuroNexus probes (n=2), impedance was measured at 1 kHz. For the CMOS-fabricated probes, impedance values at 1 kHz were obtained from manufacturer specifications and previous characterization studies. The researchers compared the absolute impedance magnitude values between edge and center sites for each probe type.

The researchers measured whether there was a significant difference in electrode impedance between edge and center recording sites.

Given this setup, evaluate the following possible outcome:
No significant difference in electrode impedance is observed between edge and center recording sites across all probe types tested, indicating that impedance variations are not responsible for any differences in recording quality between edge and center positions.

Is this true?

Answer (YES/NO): YES